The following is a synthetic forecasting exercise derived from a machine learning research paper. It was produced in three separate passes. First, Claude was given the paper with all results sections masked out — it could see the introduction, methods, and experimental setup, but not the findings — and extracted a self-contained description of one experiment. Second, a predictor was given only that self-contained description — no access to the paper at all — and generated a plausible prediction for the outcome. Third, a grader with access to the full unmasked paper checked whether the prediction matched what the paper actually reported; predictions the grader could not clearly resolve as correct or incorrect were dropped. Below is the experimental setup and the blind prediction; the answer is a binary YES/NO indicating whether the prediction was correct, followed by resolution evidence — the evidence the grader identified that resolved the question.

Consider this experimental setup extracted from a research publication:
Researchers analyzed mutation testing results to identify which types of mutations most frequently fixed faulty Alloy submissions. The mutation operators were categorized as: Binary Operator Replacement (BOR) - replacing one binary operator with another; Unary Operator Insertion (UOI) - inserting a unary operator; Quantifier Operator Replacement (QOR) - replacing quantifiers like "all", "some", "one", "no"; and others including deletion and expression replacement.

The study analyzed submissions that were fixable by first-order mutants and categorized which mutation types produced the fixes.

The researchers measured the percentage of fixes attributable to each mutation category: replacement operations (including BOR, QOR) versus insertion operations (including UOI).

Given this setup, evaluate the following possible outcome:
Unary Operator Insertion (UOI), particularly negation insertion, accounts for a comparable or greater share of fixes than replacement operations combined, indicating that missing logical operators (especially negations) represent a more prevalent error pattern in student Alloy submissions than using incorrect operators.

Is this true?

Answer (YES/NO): NO